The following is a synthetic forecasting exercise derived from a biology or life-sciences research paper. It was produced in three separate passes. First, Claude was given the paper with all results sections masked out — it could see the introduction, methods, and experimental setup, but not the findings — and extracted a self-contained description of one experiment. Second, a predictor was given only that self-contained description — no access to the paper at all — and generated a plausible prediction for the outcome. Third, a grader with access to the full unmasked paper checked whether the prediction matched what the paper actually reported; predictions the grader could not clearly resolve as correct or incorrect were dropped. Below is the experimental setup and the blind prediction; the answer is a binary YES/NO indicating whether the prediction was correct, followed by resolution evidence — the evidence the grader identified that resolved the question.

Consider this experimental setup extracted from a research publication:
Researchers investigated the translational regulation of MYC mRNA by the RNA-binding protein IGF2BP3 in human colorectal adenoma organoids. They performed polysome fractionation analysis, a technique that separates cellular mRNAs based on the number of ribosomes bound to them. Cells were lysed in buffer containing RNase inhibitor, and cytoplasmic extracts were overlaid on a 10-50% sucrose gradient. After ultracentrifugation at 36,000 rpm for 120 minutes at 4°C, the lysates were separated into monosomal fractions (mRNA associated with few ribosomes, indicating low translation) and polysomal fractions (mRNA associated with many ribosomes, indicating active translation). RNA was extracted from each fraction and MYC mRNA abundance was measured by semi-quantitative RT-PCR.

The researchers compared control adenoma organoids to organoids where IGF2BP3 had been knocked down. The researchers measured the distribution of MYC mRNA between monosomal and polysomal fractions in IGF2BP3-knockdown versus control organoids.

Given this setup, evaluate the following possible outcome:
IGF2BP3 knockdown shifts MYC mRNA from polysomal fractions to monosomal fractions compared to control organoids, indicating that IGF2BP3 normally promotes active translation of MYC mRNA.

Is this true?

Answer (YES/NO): NO